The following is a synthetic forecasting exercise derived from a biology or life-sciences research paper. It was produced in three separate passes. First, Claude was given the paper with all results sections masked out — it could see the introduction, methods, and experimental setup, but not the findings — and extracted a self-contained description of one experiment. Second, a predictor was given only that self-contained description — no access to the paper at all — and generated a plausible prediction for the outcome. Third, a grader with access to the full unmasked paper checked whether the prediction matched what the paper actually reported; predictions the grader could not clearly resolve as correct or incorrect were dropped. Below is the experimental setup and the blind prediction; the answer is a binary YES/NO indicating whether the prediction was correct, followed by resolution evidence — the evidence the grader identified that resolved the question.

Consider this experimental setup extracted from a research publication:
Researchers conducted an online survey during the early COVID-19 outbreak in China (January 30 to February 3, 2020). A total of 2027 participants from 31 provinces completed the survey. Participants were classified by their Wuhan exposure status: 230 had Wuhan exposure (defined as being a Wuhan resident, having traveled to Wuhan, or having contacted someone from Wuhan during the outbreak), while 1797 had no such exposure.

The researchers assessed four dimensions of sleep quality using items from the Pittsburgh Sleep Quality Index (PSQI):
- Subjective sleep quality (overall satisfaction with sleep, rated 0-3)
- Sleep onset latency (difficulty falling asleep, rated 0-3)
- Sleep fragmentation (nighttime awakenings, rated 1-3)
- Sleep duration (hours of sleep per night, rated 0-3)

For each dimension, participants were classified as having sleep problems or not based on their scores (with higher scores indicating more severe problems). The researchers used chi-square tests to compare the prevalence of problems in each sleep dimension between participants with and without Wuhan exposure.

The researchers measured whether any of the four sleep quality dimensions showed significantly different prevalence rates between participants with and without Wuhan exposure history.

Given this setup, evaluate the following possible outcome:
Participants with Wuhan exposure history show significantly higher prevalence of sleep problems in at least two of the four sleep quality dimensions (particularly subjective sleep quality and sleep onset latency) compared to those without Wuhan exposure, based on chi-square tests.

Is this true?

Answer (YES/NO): NO